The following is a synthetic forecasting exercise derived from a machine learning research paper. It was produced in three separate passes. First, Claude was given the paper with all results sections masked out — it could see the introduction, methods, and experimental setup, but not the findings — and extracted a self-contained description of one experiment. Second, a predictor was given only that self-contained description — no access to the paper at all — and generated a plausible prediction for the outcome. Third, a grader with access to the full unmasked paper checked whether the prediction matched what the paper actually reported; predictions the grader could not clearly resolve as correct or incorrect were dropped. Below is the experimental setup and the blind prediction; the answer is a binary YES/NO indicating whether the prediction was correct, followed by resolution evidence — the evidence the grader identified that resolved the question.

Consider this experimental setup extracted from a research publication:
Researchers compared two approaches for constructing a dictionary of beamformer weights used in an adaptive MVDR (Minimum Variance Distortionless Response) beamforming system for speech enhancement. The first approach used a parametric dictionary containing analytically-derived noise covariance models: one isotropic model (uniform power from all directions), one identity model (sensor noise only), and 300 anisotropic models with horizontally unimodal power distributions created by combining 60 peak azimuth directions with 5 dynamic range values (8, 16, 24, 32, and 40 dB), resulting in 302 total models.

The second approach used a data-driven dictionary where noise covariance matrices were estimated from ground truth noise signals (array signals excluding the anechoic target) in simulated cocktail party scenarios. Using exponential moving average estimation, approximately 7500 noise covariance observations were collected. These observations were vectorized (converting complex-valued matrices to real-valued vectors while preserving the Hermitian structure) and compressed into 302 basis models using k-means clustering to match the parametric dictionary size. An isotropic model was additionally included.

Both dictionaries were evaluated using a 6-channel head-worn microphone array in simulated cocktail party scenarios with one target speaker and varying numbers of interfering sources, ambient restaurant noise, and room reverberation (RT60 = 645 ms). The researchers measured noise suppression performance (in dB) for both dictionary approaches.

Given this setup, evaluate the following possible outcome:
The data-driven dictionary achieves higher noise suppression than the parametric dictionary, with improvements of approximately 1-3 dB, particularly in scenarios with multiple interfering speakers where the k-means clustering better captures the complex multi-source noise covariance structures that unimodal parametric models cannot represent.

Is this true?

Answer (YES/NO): NO